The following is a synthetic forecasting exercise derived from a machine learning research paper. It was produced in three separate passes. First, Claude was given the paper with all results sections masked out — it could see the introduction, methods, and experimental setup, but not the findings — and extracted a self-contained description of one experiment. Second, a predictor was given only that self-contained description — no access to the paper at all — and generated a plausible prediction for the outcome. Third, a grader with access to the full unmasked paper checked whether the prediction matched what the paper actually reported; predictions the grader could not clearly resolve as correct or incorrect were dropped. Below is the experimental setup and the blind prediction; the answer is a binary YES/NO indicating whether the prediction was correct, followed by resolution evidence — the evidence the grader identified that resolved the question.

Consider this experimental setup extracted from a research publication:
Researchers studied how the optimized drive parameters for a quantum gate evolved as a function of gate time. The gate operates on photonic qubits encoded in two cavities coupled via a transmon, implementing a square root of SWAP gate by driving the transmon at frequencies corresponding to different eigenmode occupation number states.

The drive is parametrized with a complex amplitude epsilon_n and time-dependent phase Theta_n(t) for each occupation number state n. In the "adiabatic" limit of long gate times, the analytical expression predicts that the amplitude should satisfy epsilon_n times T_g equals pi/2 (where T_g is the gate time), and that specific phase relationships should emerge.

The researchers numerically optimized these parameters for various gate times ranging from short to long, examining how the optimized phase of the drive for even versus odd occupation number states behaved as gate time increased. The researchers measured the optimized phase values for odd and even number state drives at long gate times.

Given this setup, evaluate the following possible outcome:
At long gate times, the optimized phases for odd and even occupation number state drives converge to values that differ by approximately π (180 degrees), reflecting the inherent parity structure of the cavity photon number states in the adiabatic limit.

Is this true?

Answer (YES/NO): NO